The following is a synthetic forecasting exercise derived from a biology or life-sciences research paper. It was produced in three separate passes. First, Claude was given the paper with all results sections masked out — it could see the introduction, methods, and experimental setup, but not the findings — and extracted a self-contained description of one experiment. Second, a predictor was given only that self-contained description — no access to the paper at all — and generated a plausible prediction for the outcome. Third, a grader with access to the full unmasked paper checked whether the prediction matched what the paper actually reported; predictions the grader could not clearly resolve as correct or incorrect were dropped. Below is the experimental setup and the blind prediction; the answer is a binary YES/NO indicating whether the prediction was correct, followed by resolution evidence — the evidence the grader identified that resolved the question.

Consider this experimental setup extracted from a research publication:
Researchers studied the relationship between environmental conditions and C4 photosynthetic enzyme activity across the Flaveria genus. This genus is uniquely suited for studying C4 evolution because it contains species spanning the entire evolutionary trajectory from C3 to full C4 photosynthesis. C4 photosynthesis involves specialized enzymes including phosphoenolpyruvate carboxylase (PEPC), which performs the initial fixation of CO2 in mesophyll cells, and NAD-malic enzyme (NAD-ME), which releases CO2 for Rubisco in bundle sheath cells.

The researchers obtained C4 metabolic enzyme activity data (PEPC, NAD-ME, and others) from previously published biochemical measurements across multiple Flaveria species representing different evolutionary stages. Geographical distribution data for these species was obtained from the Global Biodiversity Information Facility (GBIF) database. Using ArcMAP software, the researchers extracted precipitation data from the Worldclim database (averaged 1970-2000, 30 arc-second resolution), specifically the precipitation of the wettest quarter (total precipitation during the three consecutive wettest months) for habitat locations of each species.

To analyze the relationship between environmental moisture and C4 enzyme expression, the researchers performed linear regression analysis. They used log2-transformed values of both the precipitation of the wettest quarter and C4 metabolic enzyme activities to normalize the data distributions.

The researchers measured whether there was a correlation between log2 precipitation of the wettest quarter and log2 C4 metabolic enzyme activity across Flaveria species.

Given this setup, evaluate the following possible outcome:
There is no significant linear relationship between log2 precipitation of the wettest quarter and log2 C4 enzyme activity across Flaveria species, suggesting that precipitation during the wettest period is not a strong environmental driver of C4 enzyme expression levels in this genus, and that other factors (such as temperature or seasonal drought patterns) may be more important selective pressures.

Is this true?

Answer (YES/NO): NO